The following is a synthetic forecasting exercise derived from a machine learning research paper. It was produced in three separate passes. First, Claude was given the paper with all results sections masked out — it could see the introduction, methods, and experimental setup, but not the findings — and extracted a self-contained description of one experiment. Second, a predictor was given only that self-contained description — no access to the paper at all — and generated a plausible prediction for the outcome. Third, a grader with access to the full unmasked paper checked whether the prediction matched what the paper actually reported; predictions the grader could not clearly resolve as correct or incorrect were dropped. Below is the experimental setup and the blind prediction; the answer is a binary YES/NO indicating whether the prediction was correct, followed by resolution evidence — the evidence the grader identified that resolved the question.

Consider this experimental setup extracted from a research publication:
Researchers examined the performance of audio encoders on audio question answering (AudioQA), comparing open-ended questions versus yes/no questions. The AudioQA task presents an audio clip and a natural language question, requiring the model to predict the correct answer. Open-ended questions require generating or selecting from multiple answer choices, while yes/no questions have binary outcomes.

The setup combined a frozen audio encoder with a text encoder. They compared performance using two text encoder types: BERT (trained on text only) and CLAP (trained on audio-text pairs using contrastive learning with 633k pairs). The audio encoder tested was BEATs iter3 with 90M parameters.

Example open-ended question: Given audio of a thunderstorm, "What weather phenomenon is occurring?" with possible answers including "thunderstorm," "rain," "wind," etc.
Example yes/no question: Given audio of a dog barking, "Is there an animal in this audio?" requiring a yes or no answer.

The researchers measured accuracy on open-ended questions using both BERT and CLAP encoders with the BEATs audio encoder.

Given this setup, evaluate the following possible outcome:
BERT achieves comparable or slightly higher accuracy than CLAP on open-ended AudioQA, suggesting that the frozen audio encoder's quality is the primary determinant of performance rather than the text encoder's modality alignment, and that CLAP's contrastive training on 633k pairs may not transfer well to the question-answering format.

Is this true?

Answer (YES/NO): YES